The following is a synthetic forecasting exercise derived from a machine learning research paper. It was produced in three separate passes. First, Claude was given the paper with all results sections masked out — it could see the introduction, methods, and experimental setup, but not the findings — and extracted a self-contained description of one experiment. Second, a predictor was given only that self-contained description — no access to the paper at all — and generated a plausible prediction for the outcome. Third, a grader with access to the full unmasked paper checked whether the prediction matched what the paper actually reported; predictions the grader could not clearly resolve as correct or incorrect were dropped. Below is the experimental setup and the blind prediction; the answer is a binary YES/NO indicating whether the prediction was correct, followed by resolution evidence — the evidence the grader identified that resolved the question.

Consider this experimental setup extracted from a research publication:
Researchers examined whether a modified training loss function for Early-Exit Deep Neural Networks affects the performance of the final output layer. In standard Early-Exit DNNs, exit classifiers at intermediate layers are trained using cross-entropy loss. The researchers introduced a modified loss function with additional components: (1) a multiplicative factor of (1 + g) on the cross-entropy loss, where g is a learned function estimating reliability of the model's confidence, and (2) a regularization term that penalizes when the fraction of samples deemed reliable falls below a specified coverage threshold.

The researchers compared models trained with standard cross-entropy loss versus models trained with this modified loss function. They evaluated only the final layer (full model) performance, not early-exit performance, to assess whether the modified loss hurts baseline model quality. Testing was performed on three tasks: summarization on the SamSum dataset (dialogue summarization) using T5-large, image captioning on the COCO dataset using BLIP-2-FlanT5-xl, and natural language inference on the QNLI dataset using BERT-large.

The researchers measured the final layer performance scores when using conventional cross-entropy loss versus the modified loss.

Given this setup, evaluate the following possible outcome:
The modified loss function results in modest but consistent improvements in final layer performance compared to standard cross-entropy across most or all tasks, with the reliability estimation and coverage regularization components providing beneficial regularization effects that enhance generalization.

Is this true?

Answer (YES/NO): NO